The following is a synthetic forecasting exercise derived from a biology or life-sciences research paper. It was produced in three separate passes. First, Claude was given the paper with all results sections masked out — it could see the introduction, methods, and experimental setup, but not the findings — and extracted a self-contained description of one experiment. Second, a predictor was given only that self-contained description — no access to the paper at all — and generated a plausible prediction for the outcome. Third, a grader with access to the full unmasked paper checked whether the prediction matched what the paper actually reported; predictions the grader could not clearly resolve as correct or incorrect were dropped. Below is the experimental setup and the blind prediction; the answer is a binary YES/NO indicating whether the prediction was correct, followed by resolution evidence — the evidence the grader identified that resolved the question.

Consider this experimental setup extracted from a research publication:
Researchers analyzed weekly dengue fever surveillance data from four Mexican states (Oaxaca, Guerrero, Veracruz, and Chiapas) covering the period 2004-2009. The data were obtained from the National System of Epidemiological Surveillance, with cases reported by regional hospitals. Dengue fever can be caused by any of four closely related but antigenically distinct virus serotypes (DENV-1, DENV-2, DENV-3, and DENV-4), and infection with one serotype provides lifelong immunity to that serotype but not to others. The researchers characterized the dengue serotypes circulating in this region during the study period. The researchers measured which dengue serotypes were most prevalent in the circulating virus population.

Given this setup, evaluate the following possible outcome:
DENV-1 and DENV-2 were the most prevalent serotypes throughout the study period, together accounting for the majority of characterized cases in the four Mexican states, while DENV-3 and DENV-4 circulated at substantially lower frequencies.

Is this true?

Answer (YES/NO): YES